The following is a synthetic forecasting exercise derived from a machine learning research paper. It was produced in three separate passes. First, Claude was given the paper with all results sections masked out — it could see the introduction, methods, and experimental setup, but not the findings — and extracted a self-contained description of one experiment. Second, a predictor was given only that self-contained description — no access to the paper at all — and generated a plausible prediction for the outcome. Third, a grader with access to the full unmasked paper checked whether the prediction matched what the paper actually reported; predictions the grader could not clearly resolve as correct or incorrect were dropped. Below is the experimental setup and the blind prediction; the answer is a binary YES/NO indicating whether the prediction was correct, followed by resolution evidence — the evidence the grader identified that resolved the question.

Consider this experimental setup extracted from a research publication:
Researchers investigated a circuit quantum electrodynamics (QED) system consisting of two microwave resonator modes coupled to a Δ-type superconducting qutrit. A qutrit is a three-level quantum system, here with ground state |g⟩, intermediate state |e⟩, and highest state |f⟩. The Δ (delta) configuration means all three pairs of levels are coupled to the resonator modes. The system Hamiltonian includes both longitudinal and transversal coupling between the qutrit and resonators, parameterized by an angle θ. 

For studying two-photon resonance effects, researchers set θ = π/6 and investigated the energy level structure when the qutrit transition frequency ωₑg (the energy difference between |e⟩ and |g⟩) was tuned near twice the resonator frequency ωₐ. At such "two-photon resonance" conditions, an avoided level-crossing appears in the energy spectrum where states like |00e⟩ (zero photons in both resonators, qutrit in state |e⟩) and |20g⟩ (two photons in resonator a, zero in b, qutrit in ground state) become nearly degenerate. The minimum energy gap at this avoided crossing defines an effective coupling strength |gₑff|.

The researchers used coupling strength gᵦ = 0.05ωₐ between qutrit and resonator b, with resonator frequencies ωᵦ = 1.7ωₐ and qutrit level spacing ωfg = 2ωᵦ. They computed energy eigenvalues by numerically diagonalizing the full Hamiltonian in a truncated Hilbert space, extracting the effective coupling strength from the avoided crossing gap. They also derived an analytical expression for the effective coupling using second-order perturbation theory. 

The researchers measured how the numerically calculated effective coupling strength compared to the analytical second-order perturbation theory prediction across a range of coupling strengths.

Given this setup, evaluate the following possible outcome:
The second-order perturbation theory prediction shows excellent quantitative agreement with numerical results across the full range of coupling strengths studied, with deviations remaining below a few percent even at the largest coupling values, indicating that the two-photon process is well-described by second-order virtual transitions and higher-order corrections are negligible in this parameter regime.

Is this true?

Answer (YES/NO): NO